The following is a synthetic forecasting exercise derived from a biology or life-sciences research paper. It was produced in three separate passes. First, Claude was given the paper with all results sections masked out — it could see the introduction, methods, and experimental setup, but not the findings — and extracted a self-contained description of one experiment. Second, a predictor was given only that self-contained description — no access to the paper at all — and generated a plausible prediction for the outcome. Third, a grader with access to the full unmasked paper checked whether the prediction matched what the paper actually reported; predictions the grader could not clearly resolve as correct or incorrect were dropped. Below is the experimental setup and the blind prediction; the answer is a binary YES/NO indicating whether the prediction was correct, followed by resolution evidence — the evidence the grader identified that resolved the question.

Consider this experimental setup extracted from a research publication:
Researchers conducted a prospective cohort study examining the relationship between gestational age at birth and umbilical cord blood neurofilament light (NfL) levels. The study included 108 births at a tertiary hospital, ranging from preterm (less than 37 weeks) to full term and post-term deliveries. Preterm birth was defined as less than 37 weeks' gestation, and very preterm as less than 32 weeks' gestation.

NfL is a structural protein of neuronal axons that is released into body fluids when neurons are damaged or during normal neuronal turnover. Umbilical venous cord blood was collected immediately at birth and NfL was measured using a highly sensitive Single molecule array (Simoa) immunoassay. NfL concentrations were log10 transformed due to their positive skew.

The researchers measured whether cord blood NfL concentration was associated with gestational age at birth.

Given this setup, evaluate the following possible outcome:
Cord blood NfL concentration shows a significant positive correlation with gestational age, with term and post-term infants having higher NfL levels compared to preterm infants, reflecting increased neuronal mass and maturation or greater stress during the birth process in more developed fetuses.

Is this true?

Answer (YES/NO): NO